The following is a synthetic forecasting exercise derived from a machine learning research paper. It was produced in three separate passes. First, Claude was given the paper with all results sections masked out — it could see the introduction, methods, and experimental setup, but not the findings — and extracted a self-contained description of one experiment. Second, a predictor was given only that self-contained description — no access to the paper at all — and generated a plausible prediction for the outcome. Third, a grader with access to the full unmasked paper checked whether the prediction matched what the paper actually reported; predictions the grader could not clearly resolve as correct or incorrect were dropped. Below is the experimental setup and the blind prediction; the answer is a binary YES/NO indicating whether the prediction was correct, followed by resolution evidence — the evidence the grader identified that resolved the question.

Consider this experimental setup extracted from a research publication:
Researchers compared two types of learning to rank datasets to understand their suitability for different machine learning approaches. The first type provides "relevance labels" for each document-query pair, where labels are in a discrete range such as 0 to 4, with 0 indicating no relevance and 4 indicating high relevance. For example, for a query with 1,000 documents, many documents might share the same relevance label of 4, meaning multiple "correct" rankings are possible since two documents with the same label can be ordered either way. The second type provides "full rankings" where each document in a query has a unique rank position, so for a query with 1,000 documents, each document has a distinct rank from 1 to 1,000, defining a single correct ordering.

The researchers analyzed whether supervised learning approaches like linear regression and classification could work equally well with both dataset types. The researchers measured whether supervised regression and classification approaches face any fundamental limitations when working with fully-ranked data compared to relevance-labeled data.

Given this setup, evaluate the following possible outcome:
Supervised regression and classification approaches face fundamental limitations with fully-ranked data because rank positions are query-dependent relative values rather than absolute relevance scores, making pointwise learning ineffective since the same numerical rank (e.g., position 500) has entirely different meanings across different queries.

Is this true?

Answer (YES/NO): NO